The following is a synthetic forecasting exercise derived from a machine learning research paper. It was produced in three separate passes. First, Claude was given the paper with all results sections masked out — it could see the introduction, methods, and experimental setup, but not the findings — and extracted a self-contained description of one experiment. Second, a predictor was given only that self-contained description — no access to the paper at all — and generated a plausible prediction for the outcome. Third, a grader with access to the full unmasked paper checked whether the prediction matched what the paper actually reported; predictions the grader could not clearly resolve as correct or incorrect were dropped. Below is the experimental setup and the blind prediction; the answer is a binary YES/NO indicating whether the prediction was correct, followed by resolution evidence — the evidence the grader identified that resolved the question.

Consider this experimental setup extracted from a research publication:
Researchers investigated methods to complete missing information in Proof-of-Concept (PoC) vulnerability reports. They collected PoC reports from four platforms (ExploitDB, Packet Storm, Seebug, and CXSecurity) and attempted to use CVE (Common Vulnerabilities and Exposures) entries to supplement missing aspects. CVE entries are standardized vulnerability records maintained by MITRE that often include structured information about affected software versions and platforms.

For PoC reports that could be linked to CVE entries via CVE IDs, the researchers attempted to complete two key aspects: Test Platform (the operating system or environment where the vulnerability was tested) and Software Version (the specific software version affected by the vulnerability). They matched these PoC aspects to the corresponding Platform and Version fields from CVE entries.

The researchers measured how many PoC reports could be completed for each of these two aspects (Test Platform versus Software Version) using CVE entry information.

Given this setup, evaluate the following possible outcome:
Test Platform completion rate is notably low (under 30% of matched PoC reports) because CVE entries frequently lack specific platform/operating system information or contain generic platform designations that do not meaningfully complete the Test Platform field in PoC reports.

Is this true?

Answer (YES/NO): YES